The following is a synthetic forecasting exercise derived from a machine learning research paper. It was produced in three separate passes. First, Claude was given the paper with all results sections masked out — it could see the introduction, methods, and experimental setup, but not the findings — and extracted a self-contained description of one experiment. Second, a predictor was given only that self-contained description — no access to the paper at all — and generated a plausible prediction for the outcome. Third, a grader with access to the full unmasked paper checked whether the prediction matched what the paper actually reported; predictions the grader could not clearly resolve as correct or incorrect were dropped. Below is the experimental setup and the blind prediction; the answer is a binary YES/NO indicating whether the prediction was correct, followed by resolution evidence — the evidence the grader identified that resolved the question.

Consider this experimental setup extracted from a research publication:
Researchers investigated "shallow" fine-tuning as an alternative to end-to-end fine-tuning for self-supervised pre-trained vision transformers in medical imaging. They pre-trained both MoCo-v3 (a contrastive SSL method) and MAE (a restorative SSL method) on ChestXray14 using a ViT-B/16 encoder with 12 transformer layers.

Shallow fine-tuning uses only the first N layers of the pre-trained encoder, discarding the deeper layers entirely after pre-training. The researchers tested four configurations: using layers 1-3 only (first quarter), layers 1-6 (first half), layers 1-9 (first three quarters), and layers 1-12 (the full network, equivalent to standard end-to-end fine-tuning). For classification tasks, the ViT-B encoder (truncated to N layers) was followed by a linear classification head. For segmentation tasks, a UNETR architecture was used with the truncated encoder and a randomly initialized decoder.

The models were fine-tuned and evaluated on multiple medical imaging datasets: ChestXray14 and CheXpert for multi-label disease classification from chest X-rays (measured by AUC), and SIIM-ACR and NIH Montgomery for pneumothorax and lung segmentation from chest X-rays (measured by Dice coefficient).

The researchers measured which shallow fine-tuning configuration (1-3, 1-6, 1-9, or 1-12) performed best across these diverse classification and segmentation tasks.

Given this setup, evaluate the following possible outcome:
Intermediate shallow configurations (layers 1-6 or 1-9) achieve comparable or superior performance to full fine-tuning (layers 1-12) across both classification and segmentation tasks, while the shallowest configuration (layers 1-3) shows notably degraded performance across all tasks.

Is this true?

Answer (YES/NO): NO